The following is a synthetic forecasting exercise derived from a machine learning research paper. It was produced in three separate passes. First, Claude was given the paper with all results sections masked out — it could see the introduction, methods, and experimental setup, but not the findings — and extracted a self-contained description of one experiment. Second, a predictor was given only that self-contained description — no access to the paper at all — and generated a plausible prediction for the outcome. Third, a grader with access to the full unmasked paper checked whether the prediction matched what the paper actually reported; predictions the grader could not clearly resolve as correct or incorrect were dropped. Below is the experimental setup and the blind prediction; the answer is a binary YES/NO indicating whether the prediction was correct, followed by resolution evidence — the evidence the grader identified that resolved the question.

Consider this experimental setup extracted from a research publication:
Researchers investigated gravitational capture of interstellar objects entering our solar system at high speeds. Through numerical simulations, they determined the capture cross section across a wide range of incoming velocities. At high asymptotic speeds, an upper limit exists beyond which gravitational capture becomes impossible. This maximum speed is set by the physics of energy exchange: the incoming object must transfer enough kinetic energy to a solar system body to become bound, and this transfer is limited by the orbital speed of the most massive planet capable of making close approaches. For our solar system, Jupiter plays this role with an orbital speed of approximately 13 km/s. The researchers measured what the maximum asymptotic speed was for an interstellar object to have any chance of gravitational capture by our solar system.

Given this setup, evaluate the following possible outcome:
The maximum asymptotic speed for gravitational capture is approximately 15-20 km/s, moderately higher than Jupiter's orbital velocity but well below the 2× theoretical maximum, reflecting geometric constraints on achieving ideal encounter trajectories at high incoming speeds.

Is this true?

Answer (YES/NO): NO